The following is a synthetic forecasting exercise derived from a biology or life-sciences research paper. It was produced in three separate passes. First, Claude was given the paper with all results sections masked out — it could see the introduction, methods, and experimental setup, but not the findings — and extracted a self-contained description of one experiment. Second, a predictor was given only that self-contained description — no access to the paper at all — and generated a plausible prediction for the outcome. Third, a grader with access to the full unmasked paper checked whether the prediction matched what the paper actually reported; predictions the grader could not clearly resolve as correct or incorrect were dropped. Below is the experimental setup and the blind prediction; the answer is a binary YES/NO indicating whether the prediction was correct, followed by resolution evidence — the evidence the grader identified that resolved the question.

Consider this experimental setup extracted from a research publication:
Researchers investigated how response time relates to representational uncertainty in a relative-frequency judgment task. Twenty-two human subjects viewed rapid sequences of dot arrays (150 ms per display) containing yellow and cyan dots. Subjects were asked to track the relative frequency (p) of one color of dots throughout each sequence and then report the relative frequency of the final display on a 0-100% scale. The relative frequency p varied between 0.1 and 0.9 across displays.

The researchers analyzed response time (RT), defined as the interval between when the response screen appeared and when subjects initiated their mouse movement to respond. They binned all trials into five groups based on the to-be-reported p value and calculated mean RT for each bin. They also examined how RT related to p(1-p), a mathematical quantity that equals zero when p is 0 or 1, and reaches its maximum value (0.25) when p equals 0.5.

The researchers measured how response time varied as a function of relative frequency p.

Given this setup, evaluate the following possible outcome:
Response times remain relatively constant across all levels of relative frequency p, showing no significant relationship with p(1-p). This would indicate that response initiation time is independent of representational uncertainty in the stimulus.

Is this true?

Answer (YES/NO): NO